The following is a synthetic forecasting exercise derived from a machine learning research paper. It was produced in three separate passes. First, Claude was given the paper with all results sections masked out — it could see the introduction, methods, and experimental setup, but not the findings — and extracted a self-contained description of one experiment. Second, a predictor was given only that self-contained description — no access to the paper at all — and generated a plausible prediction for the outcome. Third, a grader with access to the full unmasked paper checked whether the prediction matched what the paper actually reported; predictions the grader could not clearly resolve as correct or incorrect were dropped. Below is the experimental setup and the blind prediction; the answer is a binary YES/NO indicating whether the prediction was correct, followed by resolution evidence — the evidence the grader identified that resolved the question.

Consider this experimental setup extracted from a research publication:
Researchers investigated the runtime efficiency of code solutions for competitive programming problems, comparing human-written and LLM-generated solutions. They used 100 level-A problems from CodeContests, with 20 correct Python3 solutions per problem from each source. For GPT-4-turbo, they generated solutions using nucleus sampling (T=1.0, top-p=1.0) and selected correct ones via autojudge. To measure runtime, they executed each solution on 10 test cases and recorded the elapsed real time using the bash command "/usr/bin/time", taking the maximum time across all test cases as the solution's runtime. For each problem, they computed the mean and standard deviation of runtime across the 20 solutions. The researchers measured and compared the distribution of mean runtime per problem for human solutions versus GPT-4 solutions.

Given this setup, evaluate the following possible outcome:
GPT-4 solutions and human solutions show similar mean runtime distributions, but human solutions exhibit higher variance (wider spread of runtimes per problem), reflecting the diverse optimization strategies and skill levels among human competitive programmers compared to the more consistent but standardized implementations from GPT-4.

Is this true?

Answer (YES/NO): NO